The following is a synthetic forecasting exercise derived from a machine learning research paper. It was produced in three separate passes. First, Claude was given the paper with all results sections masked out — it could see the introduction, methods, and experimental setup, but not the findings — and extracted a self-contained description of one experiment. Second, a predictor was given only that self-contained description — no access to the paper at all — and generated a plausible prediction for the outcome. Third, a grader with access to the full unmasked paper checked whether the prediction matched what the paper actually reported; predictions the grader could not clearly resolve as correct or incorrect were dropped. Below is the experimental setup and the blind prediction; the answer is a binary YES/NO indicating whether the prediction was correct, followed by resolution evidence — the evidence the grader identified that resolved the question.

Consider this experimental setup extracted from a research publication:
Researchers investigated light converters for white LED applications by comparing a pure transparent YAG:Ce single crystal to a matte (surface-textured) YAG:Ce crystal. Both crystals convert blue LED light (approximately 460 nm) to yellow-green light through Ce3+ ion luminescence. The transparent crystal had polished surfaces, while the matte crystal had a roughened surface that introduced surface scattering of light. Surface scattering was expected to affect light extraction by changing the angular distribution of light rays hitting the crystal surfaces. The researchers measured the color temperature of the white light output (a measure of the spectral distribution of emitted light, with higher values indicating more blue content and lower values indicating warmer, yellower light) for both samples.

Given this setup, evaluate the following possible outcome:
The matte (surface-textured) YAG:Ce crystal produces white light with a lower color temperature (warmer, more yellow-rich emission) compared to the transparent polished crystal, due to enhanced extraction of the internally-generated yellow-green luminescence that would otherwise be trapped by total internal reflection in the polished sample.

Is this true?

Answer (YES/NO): YES